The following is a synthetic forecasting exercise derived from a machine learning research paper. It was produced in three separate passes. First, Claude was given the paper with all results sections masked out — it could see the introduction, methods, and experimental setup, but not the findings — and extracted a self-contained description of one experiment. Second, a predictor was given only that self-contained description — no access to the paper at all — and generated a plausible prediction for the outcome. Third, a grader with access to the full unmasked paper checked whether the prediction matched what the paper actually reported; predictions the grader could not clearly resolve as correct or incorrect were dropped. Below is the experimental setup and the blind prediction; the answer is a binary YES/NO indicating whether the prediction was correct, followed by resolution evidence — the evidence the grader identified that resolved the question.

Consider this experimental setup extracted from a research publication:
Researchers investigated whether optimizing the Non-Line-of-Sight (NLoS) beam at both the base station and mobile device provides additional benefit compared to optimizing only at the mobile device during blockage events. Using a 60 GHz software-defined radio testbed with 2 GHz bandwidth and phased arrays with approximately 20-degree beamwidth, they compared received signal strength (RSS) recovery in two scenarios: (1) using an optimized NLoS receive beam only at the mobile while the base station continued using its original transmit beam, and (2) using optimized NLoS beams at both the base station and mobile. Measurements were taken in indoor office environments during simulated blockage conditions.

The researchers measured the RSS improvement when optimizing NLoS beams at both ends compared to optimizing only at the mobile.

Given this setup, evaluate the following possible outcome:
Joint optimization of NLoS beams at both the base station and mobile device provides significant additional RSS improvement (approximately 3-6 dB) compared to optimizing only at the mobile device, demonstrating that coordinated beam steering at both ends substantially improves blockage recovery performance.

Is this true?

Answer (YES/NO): NO